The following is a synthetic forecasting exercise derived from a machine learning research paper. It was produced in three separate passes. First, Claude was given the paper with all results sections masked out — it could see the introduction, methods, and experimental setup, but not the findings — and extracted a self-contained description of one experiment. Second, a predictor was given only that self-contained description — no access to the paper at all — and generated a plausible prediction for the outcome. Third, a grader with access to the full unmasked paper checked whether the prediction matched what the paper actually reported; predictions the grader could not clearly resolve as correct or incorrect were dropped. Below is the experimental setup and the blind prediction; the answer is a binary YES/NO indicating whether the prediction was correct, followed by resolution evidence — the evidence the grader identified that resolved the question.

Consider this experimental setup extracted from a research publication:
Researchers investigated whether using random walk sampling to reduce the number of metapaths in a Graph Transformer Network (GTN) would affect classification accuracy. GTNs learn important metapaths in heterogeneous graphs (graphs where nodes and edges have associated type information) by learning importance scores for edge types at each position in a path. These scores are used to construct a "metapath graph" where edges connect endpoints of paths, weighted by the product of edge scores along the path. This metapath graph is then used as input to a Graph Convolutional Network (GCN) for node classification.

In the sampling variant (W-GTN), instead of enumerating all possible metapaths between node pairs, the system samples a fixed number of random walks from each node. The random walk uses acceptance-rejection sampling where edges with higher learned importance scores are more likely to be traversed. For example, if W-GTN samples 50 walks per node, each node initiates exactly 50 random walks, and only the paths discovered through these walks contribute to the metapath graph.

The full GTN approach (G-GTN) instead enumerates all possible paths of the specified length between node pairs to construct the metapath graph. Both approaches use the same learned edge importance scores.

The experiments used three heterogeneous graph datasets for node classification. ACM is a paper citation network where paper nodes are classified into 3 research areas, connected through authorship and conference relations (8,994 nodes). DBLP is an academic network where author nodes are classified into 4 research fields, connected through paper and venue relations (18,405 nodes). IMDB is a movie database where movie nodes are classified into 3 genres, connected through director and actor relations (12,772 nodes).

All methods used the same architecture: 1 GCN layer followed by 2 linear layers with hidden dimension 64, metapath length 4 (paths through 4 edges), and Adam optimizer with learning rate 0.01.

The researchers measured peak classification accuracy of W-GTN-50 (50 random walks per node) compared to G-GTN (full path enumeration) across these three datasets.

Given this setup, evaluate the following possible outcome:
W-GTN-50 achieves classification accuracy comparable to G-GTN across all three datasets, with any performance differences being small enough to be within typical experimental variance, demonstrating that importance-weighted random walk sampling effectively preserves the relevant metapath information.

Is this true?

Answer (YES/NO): YES